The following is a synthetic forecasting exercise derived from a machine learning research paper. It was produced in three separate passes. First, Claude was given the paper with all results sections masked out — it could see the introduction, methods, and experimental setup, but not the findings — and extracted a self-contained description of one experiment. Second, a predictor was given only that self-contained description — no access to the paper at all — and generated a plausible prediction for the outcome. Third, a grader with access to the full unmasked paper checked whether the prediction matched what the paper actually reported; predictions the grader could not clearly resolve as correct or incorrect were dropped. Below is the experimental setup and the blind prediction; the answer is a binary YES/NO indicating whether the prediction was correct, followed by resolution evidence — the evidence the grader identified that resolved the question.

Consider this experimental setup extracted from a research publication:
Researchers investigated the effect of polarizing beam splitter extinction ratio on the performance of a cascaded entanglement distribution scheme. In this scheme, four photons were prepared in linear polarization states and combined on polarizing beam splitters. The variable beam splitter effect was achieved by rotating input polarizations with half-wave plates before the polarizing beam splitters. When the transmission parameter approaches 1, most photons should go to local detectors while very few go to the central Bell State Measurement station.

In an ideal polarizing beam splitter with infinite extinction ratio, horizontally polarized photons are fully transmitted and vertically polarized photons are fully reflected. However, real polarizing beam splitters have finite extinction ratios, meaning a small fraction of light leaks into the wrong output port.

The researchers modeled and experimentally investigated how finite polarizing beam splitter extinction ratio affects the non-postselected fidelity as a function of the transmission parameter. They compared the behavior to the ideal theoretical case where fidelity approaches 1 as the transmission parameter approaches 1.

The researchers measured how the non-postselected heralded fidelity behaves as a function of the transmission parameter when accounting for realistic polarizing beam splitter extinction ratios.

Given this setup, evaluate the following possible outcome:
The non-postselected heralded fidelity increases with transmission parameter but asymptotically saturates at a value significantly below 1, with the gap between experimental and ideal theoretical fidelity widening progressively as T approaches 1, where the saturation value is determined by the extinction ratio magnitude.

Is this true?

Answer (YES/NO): NO